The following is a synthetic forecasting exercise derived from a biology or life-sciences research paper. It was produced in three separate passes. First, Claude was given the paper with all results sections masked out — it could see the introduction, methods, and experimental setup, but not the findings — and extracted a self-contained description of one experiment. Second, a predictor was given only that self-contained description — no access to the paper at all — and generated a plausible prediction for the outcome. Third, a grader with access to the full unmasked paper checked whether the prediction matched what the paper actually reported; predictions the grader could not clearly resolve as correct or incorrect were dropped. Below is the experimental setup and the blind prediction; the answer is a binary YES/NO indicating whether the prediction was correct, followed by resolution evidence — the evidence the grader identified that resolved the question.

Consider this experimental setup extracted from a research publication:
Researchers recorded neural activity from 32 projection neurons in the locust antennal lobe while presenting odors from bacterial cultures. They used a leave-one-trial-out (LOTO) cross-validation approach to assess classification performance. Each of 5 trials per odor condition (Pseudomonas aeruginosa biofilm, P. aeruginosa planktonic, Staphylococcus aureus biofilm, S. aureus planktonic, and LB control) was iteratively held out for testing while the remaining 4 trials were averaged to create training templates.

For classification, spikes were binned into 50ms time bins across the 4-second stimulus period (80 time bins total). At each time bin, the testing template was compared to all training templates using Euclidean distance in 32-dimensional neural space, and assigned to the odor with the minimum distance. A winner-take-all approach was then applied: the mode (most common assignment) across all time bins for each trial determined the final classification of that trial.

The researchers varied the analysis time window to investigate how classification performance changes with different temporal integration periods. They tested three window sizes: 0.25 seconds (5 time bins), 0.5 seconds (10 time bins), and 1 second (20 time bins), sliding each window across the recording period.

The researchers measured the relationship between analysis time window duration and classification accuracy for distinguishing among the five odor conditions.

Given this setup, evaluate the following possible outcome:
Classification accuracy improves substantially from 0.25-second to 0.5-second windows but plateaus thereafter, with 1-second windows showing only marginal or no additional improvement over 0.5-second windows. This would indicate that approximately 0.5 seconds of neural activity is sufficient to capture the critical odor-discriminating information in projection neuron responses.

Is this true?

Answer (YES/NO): NO